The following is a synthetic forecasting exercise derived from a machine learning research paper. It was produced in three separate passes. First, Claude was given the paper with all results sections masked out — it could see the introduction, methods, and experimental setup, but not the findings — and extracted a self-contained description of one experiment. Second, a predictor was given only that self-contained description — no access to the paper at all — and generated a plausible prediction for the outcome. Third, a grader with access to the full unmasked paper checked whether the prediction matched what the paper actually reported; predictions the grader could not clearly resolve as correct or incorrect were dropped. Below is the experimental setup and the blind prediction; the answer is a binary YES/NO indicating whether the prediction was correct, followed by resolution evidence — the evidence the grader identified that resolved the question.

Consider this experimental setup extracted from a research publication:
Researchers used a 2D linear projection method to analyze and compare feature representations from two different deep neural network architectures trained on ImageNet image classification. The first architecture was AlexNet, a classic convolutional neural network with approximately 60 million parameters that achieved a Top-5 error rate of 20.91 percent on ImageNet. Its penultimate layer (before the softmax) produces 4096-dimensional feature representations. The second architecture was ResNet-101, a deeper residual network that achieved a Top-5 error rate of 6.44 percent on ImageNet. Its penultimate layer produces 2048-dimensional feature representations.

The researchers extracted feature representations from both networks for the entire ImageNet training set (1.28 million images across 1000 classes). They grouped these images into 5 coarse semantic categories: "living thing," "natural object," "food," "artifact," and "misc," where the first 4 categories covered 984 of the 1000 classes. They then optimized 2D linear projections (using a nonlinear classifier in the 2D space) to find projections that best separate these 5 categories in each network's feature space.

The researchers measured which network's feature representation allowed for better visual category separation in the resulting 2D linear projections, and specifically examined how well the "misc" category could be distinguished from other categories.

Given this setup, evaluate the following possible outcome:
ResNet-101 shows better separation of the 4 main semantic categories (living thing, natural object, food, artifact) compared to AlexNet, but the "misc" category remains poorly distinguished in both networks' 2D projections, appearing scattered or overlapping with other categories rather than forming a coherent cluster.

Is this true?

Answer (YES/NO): NO